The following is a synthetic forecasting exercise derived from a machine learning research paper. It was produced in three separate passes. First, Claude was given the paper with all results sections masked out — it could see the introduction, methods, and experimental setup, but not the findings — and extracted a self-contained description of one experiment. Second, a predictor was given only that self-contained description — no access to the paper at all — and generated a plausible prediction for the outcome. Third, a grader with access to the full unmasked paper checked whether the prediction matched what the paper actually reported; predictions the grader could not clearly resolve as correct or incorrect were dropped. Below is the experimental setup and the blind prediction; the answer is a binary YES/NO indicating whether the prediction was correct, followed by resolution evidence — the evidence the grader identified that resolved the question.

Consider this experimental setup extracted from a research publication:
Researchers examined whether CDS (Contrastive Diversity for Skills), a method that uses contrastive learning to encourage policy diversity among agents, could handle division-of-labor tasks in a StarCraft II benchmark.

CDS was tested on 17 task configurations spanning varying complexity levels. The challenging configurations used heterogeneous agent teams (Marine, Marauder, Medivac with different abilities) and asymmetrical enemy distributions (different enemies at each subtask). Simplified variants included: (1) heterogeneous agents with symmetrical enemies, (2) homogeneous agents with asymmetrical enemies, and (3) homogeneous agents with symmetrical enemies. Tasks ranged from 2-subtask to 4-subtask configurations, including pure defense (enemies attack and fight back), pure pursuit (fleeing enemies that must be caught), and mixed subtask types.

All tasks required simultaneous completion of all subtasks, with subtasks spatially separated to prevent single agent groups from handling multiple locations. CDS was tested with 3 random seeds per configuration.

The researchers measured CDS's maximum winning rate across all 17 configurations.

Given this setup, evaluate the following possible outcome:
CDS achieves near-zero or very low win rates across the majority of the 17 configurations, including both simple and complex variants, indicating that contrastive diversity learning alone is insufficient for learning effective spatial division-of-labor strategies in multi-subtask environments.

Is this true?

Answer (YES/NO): YES